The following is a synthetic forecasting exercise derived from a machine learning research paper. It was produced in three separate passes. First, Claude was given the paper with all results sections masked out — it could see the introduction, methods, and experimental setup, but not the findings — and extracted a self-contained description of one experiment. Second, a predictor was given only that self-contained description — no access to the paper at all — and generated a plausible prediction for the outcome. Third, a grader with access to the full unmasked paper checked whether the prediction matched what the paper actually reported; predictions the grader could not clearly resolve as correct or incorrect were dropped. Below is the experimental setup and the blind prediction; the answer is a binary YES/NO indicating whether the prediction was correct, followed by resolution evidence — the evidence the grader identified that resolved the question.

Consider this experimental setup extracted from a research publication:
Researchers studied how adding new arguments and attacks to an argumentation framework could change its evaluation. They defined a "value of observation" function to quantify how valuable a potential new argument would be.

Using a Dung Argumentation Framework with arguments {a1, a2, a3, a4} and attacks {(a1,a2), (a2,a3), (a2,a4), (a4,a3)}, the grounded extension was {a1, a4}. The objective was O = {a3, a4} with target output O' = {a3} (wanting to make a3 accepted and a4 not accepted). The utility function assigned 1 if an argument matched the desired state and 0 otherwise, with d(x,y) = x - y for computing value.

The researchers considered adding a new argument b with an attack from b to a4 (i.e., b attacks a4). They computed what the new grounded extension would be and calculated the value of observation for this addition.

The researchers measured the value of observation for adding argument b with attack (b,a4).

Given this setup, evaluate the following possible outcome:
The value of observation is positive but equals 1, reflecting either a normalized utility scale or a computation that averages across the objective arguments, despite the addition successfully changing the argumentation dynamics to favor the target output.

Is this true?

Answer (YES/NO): NO